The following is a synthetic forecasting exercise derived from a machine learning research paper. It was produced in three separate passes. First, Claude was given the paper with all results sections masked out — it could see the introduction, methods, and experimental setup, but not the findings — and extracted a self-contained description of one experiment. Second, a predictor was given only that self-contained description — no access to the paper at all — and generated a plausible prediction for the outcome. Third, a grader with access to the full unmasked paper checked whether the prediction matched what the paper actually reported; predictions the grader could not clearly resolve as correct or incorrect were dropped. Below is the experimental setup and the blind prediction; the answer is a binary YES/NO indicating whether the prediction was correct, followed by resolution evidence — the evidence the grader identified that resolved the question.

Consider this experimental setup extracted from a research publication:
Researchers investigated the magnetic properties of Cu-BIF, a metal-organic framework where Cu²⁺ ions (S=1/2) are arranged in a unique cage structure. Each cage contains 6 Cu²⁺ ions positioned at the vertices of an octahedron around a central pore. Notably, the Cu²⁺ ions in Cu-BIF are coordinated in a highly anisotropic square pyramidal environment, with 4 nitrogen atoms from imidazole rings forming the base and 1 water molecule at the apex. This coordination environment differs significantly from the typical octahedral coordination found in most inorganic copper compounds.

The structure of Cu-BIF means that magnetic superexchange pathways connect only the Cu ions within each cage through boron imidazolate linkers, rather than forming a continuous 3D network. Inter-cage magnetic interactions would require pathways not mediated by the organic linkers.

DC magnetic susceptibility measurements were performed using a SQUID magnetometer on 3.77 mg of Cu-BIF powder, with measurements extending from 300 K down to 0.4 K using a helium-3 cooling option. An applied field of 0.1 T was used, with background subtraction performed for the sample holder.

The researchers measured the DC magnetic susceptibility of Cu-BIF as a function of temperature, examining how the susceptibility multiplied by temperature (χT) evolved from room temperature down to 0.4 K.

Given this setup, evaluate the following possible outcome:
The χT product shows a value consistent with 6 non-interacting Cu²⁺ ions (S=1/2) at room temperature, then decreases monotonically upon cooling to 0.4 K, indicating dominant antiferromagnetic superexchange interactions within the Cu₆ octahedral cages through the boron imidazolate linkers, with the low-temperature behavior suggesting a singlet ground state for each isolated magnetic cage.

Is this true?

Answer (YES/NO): NO